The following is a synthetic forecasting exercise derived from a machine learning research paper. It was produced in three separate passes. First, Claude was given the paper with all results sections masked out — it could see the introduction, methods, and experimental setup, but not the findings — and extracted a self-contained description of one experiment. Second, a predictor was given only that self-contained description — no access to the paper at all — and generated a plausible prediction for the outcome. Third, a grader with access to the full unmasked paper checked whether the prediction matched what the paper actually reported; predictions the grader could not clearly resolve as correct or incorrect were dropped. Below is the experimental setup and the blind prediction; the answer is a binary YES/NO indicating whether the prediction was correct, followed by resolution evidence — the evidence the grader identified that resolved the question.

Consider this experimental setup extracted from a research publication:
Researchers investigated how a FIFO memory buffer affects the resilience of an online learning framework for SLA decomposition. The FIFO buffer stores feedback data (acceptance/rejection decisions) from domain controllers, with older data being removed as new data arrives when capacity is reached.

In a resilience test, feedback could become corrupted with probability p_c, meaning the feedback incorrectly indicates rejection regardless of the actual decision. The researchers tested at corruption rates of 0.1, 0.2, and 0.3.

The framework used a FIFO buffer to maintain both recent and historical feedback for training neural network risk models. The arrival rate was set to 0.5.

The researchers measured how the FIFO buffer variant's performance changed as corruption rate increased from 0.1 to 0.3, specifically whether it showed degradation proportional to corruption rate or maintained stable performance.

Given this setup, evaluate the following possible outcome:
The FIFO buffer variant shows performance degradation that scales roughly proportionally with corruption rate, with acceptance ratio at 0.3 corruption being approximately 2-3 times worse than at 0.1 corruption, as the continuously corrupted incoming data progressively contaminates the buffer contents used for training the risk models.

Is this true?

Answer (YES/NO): NO